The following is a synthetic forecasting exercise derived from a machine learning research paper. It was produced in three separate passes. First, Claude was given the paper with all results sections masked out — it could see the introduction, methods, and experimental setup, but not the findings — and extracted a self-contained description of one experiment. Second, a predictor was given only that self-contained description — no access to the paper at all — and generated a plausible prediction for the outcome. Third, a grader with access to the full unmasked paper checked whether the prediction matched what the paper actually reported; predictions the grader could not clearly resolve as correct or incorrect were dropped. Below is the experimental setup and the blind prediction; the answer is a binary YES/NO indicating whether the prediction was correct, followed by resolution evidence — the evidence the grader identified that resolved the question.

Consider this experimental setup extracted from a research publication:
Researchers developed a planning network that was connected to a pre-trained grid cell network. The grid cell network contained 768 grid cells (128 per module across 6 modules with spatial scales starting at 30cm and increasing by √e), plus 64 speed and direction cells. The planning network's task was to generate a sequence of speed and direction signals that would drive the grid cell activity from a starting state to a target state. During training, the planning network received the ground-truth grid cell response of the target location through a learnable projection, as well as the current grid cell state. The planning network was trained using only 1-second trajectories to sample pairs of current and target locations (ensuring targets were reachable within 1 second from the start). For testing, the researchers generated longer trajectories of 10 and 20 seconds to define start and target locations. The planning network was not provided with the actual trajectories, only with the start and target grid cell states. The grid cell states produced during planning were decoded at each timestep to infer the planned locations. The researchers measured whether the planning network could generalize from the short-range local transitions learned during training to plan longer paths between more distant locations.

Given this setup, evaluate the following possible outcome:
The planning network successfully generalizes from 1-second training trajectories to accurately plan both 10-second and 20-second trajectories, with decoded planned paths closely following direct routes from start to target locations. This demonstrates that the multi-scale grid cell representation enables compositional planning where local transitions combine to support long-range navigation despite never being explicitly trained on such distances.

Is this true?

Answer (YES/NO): YES